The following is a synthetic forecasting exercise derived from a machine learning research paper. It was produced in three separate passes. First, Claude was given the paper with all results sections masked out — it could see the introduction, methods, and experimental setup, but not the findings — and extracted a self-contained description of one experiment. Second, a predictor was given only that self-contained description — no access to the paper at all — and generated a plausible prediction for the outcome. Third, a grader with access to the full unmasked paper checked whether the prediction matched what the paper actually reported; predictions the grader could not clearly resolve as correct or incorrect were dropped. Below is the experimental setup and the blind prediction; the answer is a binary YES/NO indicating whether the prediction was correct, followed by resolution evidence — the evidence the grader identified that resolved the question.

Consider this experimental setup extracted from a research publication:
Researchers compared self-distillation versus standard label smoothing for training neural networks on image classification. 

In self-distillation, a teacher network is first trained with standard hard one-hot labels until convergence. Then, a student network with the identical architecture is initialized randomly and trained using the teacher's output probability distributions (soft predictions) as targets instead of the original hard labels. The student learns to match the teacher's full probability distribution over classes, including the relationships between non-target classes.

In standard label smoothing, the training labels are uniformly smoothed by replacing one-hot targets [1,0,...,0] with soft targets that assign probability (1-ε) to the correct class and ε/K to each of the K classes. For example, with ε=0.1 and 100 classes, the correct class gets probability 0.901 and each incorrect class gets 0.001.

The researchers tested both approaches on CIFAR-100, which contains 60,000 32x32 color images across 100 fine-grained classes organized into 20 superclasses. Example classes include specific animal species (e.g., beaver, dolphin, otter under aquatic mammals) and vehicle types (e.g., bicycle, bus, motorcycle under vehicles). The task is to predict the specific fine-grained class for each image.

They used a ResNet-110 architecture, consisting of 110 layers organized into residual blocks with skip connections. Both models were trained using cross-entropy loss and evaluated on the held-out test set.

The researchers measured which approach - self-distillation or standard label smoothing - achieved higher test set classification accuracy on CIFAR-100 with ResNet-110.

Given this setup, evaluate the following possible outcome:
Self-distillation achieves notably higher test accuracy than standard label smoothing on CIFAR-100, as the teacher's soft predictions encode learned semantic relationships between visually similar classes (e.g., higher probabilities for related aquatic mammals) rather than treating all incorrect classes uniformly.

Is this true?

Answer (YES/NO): YES